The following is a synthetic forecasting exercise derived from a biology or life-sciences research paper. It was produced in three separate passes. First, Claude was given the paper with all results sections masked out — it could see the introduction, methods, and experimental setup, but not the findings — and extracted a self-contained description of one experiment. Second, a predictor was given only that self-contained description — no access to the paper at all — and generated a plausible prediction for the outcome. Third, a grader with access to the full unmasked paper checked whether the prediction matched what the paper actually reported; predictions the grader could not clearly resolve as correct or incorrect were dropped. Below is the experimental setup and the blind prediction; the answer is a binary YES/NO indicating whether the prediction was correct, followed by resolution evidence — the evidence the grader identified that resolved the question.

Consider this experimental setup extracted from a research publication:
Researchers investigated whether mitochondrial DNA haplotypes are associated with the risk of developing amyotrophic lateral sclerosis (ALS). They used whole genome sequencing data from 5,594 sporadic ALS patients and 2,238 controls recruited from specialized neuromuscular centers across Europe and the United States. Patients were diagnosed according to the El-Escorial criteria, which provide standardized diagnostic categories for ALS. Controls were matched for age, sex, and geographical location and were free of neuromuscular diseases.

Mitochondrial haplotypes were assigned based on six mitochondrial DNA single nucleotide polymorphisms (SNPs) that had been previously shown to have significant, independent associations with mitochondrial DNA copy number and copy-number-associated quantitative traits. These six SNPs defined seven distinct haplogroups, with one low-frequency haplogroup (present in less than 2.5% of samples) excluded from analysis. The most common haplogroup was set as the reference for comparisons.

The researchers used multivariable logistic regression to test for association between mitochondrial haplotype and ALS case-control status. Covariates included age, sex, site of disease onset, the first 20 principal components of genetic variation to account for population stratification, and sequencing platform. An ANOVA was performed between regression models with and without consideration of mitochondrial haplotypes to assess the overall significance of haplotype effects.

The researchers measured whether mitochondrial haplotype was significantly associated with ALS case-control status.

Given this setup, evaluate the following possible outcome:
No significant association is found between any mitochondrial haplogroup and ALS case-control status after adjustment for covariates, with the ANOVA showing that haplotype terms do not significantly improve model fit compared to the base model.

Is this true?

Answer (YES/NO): YES